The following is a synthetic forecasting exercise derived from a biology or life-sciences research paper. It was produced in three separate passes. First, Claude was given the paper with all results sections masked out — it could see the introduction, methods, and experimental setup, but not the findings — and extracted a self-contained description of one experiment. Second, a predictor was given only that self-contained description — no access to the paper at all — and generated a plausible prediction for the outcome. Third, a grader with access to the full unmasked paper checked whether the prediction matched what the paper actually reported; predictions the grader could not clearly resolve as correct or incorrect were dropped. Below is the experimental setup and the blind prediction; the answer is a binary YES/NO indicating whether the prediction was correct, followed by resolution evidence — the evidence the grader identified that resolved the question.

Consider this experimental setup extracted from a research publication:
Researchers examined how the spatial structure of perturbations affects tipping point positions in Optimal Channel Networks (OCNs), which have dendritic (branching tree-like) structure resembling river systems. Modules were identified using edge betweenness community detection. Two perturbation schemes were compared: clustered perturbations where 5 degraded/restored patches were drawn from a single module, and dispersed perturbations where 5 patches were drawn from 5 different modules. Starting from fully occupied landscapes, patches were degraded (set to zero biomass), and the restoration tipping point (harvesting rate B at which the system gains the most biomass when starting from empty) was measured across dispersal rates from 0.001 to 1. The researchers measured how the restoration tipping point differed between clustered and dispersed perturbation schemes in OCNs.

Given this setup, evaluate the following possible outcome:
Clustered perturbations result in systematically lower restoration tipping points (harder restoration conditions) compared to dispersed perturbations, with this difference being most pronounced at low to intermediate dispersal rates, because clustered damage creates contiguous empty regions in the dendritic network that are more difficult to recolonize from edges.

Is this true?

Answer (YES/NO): NO